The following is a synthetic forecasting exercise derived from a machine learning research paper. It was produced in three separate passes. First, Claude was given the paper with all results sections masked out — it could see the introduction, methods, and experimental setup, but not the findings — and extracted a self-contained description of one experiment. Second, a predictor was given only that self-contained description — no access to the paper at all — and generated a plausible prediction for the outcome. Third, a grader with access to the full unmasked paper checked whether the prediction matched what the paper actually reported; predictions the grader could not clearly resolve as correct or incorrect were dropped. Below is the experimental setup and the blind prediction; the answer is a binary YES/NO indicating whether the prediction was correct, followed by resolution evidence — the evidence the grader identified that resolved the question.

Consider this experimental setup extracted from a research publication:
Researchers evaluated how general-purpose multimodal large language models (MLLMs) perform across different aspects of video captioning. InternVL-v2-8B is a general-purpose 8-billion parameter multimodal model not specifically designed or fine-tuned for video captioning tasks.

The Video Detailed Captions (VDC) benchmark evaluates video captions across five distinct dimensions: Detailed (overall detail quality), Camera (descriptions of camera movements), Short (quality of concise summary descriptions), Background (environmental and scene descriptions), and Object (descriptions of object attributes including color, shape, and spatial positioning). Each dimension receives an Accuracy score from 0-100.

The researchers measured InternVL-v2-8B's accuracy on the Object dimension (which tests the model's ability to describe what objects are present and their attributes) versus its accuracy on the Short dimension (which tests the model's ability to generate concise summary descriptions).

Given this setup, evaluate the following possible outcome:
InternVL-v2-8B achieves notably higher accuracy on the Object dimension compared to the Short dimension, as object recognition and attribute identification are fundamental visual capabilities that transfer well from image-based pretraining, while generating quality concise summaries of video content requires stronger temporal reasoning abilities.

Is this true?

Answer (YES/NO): YES